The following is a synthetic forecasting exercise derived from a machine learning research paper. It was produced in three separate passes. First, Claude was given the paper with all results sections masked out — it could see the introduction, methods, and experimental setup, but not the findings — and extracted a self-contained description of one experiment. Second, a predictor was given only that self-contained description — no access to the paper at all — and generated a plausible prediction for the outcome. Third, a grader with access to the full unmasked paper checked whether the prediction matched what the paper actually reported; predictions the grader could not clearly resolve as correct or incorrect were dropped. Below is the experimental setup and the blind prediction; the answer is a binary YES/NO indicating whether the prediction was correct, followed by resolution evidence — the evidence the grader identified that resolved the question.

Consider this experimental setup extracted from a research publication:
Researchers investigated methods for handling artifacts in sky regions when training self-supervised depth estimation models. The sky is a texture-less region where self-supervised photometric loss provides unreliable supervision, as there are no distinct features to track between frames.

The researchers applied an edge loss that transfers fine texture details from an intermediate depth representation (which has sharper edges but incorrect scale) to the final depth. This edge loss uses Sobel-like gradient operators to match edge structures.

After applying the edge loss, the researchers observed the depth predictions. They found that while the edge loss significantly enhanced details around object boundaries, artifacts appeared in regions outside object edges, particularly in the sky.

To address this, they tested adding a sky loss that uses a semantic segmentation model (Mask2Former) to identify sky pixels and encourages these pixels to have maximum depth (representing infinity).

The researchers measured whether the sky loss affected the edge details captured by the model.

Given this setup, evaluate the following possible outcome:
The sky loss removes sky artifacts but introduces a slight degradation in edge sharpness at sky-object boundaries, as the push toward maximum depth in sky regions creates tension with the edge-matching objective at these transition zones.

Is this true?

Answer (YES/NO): NO